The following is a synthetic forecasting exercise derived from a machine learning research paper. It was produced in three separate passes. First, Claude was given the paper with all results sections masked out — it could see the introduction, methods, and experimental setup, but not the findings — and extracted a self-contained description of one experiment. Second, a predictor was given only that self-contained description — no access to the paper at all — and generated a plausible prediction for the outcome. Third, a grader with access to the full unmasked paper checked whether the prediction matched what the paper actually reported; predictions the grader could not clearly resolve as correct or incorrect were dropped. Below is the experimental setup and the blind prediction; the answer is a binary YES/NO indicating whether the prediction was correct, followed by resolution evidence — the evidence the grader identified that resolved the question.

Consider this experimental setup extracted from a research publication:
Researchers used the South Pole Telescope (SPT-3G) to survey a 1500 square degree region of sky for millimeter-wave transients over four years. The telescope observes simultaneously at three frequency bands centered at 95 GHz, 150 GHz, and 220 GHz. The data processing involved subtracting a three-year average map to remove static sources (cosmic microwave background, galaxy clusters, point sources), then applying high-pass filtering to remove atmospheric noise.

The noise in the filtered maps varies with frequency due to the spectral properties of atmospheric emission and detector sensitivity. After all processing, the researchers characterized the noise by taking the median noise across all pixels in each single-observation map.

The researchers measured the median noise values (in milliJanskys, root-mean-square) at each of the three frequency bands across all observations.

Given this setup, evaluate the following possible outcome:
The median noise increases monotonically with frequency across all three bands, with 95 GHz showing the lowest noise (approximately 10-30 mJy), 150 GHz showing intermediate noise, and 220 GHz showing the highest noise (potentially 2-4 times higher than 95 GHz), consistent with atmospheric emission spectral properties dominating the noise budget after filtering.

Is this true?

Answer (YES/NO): NO